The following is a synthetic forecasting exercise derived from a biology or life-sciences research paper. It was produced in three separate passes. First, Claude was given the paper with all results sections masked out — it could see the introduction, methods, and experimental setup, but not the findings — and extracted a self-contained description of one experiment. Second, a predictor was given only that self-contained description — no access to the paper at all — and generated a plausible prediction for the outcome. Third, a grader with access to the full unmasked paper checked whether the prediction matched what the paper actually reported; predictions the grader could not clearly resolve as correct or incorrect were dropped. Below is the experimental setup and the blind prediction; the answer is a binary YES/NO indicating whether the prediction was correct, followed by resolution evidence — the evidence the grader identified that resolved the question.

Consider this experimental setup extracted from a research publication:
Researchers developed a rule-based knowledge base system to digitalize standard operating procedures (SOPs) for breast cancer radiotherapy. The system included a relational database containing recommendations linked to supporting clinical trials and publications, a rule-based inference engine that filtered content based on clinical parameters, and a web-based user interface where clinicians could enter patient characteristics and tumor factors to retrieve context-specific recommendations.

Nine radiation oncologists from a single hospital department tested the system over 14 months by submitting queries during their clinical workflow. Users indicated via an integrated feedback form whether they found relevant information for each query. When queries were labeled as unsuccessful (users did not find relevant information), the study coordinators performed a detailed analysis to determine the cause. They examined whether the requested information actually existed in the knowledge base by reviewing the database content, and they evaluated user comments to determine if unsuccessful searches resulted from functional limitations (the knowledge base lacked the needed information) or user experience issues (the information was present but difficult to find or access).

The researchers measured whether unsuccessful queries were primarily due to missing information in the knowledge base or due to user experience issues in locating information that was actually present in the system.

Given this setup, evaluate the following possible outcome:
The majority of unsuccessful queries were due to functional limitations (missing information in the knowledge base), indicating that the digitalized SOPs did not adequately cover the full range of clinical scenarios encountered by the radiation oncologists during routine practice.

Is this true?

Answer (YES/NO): NO